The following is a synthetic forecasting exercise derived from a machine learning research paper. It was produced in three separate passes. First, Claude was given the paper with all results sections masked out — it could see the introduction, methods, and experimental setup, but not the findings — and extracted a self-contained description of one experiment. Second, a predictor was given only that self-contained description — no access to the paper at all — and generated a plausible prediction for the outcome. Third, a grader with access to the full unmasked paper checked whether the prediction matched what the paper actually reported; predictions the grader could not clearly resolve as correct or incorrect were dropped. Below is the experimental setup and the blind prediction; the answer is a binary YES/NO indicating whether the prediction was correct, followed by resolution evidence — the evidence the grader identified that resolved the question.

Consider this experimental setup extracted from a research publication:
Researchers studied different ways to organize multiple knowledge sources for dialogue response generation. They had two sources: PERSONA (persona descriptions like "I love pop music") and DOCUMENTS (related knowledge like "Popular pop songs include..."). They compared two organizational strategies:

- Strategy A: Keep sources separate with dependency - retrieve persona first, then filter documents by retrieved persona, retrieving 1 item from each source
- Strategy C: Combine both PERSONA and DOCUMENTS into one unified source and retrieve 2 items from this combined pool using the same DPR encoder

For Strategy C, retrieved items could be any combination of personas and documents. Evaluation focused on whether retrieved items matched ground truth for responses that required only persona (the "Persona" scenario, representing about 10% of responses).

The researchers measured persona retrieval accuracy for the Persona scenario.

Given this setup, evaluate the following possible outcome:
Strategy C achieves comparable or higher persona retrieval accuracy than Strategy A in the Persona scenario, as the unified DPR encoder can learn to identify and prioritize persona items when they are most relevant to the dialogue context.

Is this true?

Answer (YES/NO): NO